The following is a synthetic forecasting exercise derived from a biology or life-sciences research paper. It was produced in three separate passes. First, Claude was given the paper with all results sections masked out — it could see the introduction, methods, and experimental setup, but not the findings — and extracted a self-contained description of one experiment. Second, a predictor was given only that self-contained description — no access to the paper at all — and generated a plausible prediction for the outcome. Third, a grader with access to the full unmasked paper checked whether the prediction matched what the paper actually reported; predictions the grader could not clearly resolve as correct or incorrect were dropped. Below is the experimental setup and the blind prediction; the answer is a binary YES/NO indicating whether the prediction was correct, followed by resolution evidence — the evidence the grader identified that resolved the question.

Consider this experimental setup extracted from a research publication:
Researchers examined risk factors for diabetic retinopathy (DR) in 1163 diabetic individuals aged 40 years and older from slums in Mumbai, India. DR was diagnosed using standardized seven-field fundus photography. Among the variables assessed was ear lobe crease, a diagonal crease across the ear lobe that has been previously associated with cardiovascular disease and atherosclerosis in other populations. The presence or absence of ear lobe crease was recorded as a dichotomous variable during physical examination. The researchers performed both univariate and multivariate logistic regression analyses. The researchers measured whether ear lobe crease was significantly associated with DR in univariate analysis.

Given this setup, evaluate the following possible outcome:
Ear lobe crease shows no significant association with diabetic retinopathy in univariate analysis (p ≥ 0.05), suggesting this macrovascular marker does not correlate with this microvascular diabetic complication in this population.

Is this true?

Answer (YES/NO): NO